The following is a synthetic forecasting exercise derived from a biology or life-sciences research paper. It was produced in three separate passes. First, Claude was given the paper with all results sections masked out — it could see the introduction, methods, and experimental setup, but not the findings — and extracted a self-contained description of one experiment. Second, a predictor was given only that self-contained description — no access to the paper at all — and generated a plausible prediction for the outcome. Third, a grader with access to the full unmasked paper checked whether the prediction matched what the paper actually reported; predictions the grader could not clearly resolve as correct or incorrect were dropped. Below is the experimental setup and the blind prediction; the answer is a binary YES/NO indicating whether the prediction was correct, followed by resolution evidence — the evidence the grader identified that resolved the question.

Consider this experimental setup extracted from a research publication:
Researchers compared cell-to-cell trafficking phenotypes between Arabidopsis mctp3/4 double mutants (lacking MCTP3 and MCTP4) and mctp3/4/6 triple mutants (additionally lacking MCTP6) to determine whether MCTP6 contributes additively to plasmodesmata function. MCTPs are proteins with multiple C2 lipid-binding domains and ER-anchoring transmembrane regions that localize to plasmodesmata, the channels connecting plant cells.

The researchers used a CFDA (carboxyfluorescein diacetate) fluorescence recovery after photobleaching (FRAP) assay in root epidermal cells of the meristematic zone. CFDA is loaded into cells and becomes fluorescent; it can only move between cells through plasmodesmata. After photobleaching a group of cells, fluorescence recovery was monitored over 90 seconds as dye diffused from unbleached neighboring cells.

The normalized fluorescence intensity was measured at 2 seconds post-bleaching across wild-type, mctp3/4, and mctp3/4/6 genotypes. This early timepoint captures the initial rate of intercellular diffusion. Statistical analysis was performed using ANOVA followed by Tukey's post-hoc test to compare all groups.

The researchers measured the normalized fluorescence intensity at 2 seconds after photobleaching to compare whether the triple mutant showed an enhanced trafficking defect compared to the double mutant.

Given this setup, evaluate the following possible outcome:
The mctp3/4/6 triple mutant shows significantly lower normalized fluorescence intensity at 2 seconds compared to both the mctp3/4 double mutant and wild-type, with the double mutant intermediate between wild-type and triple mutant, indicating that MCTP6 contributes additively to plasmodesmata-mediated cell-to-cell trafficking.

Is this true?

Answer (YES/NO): NO